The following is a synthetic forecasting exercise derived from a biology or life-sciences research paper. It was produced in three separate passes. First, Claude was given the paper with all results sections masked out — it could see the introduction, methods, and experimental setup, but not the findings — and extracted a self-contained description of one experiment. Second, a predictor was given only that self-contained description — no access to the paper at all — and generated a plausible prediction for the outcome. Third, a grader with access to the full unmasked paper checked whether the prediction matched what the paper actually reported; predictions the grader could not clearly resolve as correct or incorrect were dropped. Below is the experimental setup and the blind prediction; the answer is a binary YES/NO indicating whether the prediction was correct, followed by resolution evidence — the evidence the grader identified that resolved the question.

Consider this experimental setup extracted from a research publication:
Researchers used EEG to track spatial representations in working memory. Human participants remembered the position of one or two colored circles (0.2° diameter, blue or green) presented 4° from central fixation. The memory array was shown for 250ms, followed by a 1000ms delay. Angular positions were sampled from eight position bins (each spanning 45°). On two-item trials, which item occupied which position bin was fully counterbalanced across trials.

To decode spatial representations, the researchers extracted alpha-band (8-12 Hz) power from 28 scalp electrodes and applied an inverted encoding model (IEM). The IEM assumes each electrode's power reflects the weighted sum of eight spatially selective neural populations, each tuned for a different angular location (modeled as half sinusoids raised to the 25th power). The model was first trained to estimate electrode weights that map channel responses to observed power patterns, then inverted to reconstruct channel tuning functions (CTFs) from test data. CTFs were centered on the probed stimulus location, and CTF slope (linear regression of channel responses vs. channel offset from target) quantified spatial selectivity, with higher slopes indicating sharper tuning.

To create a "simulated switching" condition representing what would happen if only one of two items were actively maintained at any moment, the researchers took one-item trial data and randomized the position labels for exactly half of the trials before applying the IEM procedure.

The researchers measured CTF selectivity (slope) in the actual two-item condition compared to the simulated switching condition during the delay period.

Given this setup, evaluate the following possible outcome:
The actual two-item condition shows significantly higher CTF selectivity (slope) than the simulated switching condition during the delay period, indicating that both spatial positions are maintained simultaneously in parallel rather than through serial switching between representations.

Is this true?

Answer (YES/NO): YES